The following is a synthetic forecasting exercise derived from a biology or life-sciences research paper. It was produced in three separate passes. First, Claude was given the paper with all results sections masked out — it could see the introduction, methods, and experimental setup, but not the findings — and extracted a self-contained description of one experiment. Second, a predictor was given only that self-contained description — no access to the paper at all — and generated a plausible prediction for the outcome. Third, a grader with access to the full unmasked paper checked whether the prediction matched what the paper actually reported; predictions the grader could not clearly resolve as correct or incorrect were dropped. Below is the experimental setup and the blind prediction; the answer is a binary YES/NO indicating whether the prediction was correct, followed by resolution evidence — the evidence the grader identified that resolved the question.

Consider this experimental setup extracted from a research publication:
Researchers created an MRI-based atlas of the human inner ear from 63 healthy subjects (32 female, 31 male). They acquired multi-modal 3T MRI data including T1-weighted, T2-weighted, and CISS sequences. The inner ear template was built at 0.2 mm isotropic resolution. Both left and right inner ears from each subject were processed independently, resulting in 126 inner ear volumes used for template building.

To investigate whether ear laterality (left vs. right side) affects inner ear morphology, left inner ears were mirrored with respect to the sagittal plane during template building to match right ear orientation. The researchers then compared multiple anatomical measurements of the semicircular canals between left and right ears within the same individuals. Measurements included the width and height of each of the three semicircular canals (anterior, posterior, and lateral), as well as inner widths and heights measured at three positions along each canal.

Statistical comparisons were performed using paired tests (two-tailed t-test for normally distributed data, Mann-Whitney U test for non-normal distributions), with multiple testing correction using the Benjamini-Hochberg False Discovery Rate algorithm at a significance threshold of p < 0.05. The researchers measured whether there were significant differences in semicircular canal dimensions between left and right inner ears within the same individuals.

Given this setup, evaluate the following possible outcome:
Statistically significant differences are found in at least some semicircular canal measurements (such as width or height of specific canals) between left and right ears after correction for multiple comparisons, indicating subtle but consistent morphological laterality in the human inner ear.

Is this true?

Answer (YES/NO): NO